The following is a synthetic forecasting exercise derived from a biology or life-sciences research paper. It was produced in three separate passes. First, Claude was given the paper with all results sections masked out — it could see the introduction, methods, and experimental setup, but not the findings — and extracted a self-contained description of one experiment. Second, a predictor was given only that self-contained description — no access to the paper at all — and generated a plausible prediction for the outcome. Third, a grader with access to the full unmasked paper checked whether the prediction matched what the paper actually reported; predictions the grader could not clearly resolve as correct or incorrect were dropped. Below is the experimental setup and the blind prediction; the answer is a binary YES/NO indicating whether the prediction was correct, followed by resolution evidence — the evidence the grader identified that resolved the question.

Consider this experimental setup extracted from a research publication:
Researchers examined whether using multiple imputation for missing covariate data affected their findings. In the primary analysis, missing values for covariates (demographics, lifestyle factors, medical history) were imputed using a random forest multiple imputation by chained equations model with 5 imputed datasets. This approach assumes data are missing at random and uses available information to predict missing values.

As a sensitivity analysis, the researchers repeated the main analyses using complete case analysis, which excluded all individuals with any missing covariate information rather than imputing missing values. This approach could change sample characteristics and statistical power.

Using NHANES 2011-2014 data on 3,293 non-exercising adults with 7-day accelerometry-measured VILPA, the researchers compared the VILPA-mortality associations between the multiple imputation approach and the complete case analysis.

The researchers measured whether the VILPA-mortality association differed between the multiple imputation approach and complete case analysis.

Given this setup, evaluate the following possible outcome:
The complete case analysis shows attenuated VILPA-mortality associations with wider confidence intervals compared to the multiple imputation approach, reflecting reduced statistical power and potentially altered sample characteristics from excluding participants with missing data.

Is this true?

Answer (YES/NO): NO